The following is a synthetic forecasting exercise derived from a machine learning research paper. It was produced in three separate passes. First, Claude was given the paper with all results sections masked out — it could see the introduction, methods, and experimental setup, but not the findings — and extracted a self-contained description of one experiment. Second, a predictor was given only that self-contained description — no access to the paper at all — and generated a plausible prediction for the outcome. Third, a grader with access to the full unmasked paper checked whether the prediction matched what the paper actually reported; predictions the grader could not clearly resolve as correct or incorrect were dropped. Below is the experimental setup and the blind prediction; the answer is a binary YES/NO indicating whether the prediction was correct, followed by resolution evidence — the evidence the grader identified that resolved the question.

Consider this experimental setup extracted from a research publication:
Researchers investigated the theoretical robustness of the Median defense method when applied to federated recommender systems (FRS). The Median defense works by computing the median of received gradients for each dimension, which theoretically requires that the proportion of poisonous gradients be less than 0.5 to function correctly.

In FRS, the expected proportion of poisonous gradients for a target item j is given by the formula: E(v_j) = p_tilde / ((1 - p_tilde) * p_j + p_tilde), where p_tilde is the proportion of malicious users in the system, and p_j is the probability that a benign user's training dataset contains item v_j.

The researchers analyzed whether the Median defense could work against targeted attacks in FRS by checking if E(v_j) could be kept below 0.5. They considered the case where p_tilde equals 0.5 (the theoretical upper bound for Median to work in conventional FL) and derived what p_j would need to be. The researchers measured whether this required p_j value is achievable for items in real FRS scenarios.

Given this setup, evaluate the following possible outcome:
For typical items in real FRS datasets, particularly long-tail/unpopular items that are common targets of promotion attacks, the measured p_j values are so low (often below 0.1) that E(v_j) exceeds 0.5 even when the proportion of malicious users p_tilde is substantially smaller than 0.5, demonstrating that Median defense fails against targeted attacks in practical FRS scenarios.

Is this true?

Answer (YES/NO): NO